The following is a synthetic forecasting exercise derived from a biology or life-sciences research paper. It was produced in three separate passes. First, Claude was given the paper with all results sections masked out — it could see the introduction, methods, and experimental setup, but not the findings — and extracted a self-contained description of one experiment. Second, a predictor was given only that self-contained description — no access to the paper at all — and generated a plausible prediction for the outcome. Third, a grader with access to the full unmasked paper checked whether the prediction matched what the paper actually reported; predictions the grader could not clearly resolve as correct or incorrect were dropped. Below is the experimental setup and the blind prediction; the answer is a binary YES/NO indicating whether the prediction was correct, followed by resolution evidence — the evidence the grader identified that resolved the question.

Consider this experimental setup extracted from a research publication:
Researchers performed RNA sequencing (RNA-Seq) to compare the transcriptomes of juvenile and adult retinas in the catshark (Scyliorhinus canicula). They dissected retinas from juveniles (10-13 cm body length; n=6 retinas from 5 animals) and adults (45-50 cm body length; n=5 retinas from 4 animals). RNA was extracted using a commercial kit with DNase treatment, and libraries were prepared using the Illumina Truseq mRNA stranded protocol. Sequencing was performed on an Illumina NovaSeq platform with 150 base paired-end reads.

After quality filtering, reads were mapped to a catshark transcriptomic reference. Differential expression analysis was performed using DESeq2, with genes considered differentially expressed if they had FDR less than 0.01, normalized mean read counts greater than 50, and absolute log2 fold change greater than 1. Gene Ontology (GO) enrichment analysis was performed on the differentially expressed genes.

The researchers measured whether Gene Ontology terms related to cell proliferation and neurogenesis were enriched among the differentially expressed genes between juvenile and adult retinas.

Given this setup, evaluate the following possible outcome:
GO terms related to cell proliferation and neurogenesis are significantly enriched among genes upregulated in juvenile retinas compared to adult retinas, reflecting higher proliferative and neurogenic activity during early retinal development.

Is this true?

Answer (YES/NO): YES